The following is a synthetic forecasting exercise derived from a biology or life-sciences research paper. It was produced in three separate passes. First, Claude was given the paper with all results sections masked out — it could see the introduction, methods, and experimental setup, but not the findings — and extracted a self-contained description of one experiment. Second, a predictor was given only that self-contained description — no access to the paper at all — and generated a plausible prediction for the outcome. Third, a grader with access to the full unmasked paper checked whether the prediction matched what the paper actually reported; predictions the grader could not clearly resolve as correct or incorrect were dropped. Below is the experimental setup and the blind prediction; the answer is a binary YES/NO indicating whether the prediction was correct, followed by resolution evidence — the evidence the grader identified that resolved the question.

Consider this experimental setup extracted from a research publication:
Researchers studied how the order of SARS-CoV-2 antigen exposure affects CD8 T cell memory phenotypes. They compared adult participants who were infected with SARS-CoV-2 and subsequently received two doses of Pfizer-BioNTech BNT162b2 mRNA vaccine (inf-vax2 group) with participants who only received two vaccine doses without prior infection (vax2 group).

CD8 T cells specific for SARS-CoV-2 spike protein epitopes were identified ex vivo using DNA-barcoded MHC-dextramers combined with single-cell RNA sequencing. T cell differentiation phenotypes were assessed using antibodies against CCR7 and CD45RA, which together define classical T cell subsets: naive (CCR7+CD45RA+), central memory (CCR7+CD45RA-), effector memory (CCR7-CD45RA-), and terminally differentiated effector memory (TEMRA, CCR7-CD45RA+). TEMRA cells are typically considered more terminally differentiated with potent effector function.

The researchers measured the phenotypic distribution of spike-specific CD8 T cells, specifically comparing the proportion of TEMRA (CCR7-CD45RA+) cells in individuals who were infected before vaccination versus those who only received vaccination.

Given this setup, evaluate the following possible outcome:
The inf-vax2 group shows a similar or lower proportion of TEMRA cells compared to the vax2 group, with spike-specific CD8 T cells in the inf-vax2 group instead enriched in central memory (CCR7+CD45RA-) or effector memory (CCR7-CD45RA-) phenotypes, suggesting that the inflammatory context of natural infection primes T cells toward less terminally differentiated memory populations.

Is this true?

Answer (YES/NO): NO